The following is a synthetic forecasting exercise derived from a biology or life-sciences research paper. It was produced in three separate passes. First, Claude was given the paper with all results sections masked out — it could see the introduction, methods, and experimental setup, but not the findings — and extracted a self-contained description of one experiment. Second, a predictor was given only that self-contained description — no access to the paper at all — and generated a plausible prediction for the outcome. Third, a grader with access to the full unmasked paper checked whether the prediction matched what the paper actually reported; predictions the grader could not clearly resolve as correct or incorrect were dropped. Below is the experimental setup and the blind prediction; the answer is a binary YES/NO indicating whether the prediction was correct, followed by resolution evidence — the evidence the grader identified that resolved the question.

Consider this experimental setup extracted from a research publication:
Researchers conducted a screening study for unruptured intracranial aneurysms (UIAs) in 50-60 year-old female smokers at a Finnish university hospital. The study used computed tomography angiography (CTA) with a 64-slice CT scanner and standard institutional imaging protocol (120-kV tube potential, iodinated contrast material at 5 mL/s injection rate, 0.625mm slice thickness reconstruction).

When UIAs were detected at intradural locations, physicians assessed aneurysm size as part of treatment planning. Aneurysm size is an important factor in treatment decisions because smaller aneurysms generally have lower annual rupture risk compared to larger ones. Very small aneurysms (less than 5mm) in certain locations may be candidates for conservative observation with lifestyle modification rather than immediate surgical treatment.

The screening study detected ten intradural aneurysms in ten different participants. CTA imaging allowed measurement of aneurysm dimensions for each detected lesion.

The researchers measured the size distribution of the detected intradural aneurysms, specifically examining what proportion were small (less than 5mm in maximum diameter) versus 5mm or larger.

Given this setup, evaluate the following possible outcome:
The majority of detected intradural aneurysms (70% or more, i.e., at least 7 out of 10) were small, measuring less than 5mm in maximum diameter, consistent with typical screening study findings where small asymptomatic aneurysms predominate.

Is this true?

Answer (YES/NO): YES